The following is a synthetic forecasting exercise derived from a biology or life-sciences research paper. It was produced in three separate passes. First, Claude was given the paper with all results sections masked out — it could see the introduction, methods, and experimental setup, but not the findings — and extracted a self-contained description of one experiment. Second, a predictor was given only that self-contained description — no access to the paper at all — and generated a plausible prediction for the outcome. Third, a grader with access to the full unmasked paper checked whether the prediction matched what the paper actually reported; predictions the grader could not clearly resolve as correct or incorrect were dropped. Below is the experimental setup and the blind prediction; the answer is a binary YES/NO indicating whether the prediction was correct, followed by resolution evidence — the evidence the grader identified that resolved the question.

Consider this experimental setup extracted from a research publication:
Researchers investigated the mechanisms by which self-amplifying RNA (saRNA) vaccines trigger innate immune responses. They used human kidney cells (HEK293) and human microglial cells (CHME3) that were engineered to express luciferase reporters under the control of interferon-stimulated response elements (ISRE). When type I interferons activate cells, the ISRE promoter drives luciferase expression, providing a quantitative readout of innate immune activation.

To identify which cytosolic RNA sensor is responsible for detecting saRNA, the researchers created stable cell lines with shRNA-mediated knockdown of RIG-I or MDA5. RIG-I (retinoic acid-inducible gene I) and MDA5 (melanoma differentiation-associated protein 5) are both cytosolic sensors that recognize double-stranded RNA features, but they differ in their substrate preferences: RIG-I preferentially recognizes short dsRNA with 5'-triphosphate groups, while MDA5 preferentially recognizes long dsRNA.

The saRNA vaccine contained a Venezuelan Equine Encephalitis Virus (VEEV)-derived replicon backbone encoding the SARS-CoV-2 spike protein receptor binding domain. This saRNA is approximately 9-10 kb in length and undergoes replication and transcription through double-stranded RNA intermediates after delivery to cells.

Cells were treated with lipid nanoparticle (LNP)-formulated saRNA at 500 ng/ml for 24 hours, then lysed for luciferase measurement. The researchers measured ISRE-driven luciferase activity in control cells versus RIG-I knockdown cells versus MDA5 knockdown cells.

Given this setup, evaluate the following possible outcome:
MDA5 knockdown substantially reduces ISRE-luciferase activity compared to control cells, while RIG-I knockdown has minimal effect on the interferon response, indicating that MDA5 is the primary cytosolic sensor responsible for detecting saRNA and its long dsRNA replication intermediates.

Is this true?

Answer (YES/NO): NO